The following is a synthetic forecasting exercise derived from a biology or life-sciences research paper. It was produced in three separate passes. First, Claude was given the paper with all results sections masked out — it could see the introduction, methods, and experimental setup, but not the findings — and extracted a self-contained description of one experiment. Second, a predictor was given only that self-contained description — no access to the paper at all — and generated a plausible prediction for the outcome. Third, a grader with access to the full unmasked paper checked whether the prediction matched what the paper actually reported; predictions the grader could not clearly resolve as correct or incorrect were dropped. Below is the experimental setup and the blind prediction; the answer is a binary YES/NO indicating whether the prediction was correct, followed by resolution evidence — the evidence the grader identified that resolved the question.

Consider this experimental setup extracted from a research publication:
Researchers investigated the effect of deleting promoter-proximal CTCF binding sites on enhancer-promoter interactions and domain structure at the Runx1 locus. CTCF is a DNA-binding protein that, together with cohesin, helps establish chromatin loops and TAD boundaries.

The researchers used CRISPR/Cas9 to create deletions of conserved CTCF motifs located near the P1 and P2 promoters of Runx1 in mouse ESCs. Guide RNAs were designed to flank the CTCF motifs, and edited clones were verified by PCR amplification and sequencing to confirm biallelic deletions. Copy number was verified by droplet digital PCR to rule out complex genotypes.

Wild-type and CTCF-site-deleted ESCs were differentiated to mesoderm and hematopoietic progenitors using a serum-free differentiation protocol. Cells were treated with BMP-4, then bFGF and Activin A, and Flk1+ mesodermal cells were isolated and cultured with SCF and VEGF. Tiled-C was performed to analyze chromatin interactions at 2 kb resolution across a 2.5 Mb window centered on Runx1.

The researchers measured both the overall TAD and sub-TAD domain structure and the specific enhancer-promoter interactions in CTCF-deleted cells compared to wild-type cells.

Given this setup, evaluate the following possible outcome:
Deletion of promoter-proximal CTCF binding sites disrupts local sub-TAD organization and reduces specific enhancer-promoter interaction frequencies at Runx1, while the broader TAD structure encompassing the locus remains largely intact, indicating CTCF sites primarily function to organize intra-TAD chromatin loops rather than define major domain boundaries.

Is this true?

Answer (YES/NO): NO